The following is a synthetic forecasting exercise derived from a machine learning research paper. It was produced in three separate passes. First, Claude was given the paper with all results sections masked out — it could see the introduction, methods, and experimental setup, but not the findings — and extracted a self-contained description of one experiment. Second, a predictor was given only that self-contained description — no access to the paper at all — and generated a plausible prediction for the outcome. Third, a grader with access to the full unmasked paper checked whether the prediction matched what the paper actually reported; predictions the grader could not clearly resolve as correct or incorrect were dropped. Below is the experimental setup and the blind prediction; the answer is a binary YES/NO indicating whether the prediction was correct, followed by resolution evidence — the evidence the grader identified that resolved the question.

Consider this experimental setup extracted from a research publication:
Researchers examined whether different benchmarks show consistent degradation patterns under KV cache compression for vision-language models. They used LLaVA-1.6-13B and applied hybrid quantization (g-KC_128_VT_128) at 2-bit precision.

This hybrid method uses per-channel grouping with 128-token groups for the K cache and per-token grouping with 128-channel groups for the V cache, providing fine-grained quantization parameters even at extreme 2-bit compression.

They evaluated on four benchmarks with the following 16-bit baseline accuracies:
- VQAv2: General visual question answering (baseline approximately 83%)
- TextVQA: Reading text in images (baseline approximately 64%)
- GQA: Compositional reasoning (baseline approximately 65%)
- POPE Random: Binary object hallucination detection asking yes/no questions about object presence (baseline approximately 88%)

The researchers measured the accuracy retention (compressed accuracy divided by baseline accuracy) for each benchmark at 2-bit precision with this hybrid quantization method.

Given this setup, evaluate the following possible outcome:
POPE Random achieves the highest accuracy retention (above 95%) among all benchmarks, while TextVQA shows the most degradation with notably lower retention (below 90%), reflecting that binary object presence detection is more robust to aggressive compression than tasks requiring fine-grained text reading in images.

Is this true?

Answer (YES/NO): NO